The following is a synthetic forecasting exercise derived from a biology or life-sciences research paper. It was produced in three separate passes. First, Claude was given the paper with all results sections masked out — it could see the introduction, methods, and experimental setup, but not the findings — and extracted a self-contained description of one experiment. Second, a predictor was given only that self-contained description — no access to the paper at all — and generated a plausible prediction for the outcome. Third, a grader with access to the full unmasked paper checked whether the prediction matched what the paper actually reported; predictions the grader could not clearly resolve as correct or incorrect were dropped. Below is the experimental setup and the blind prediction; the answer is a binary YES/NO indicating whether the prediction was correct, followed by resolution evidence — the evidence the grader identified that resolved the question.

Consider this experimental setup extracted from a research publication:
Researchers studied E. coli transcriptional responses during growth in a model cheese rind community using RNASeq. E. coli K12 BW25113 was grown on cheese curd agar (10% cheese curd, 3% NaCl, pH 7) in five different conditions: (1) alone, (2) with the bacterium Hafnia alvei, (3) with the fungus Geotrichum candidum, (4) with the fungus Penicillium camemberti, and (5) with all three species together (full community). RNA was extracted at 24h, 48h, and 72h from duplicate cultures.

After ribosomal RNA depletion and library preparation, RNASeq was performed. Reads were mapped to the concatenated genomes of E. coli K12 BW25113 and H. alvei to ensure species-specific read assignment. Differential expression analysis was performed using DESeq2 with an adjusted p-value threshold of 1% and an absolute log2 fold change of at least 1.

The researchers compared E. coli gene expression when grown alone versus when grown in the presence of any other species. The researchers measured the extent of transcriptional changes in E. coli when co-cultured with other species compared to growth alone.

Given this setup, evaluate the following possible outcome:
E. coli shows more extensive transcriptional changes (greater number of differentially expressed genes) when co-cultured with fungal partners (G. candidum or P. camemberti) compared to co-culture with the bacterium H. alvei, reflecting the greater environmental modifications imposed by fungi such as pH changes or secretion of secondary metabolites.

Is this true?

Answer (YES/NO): YES